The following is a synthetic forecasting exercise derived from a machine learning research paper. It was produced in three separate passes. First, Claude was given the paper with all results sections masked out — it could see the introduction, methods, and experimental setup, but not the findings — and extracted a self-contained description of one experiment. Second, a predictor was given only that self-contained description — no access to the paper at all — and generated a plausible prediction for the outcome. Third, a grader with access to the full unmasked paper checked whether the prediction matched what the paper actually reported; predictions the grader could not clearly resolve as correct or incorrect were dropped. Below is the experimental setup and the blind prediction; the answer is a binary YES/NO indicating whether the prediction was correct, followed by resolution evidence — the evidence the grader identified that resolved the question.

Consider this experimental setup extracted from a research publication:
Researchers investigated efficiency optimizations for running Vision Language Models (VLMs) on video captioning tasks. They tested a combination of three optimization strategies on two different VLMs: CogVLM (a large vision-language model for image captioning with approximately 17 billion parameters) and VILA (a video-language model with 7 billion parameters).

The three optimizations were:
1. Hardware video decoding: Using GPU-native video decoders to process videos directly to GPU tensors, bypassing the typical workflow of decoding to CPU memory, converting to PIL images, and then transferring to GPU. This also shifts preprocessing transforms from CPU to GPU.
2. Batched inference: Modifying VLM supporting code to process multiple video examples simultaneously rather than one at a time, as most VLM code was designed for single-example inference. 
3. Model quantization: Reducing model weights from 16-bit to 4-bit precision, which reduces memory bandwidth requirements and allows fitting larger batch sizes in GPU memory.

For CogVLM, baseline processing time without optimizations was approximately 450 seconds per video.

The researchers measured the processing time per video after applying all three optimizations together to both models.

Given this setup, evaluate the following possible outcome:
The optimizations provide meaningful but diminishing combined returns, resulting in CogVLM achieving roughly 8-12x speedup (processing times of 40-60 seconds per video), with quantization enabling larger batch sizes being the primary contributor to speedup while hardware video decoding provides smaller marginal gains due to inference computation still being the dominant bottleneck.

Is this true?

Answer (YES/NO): NO